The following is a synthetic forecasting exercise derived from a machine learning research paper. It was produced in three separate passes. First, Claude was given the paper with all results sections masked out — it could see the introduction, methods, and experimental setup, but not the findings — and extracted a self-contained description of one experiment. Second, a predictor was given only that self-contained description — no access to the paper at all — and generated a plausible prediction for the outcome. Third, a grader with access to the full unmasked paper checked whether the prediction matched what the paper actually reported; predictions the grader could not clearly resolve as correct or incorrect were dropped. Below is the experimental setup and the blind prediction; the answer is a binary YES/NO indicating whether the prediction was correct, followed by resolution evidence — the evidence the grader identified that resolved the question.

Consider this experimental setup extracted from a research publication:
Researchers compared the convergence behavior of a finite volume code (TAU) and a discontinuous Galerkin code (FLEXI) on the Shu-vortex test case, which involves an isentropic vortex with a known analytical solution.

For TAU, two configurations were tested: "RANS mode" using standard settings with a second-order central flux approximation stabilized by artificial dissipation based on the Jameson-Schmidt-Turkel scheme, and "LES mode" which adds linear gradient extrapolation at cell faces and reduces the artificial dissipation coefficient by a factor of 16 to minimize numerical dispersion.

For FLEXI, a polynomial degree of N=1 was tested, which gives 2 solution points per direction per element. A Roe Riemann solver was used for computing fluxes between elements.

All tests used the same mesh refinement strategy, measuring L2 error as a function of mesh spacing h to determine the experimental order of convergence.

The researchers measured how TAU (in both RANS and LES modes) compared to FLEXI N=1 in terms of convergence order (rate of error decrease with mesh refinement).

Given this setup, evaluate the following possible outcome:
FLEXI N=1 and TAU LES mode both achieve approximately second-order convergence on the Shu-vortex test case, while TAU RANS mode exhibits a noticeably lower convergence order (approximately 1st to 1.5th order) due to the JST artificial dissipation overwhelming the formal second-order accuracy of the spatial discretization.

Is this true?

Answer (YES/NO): NO